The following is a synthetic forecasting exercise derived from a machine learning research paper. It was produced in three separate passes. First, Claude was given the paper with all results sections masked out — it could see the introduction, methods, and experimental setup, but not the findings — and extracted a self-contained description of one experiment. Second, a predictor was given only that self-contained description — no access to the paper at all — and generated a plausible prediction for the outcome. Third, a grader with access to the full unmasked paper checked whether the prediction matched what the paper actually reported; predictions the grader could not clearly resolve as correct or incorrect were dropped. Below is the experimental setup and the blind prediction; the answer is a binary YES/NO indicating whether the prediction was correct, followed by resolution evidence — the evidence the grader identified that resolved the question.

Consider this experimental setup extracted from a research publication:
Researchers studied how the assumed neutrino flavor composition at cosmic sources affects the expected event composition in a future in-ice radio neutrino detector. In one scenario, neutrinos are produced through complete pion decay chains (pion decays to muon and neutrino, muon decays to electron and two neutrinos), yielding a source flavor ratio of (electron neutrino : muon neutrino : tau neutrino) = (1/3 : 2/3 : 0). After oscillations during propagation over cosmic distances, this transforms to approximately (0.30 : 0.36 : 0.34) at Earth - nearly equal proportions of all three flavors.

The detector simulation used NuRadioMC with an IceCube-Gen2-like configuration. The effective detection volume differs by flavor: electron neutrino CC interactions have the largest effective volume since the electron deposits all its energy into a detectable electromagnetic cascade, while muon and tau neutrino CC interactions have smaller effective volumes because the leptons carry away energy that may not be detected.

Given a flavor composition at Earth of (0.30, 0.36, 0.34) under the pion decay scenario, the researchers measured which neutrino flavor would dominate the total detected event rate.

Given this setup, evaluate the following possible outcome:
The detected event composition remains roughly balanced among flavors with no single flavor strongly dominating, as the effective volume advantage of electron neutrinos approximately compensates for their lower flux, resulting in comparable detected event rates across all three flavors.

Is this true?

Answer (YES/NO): NO